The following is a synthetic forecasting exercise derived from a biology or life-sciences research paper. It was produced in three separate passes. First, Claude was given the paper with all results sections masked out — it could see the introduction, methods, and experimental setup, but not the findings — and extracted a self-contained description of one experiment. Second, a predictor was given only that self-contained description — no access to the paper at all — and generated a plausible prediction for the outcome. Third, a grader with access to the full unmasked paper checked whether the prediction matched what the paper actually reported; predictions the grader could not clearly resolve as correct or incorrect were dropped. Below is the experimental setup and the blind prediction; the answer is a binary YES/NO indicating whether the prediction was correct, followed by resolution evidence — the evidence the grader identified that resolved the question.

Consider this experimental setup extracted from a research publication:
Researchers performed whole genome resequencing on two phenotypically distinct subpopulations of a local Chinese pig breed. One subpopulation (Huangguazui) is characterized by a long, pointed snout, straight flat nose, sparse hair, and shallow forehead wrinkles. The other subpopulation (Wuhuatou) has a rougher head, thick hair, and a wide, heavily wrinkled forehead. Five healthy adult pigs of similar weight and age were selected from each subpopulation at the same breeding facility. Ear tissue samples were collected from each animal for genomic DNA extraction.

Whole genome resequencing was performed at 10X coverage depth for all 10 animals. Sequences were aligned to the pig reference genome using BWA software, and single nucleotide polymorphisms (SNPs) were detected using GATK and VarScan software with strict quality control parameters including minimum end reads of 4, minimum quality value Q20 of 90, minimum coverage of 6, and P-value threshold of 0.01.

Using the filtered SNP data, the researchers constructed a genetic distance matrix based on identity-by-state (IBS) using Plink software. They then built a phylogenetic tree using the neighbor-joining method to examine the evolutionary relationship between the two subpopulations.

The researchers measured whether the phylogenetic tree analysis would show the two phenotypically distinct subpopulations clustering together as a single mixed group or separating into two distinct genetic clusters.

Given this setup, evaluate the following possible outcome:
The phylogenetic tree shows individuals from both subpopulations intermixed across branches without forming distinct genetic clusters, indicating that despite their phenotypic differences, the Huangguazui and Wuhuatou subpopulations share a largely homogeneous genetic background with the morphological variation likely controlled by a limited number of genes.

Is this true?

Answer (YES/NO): NO